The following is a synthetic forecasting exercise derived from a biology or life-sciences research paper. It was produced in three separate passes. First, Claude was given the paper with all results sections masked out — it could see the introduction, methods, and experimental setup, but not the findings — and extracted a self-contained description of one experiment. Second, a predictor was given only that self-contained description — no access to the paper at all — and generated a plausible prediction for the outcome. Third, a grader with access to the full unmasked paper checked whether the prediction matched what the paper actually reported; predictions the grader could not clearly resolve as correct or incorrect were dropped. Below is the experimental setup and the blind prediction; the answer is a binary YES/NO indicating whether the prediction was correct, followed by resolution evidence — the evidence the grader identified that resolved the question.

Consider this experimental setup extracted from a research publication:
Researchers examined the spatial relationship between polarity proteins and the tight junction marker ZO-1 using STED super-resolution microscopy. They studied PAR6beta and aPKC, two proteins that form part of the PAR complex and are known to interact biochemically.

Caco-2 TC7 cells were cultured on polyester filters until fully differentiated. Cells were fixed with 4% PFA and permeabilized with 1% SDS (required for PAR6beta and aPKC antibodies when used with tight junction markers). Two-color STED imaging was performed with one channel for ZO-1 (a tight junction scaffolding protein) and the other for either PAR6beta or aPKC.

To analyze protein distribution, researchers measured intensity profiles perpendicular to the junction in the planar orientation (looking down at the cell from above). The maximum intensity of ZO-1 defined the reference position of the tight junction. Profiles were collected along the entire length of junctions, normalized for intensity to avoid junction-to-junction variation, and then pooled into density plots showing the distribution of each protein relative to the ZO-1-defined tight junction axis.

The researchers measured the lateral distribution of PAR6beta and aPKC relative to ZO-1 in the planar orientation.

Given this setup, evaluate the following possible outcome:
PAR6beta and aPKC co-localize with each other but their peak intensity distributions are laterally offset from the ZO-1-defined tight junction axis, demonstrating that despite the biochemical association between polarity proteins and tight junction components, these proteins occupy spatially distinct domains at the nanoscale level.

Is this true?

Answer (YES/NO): YES